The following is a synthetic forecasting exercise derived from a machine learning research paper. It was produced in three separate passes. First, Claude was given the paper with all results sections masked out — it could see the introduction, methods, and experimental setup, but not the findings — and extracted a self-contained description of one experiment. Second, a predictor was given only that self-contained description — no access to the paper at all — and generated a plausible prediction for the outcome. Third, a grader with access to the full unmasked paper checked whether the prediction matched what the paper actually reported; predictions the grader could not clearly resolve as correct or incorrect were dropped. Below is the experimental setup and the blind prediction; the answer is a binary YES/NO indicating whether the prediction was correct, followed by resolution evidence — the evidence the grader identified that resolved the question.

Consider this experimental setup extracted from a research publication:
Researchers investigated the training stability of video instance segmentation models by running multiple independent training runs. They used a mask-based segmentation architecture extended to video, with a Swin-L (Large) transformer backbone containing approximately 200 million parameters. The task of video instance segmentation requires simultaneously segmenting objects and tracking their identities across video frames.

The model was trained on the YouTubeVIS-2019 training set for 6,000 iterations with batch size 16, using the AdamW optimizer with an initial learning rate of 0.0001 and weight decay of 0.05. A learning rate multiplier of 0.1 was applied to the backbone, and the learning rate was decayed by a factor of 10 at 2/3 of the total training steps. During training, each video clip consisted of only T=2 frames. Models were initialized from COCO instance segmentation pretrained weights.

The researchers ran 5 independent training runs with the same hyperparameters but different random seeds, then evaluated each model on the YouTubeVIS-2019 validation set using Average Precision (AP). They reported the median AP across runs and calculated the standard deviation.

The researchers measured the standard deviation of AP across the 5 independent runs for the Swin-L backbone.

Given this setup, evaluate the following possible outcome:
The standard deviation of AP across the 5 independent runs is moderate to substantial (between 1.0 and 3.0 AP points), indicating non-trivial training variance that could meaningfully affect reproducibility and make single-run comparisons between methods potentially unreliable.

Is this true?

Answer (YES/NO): NO